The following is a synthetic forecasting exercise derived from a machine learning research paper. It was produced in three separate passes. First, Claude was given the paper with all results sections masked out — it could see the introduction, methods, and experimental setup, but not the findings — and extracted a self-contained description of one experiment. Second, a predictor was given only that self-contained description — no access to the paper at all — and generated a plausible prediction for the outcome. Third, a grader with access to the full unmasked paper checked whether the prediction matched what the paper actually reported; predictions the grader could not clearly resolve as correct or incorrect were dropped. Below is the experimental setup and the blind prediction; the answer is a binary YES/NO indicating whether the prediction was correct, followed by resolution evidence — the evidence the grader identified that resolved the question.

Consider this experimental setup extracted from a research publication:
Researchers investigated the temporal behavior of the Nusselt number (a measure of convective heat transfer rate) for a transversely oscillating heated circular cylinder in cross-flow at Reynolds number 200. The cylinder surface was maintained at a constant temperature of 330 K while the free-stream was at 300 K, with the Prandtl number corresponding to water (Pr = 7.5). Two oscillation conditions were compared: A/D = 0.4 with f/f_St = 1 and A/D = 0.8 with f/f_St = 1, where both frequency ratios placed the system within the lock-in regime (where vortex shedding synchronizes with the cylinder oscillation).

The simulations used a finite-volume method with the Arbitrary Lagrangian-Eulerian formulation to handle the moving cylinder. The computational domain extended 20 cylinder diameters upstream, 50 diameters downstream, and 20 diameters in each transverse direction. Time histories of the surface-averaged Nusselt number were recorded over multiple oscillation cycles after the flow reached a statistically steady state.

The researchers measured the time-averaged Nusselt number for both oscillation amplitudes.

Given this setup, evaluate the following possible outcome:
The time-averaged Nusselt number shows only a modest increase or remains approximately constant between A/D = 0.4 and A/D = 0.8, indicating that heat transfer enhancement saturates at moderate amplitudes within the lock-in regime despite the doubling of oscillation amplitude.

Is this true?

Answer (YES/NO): NO